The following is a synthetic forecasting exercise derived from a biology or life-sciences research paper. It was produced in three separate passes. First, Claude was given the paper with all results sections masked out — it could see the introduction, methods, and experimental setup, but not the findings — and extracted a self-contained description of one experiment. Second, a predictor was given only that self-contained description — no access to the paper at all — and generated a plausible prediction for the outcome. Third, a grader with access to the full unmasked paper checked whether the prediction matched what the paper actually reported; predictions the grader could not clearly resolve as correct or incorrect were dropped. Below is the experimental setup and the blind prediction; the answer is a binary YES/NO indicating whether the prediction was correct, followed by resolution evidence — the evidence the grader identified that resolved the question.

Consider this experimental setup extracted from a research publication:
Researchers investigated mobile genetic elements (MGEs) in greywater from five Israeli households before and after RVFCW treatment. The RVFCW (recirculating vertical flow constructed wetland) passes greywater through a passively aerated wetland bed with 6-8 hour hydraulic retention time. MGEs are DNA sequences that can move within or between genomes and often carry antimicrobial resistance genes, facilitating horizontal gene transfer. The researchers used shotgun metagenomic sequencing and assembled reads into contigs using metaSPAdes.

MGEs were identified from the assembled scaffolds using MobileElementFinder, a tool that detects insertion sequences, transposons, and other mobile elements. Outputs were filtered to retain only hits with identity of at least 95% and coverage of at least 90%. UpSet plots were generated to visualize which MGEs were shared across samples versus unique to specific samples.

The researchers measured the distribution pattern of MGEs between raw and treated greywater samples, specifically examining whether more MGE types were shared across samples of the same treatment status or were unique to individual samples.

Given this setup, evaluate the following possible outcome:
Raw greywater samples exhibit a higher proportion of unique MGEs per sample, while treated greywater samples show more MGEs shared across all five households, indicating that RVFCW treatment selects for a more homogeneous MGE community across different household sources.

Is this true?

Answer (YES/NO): NO